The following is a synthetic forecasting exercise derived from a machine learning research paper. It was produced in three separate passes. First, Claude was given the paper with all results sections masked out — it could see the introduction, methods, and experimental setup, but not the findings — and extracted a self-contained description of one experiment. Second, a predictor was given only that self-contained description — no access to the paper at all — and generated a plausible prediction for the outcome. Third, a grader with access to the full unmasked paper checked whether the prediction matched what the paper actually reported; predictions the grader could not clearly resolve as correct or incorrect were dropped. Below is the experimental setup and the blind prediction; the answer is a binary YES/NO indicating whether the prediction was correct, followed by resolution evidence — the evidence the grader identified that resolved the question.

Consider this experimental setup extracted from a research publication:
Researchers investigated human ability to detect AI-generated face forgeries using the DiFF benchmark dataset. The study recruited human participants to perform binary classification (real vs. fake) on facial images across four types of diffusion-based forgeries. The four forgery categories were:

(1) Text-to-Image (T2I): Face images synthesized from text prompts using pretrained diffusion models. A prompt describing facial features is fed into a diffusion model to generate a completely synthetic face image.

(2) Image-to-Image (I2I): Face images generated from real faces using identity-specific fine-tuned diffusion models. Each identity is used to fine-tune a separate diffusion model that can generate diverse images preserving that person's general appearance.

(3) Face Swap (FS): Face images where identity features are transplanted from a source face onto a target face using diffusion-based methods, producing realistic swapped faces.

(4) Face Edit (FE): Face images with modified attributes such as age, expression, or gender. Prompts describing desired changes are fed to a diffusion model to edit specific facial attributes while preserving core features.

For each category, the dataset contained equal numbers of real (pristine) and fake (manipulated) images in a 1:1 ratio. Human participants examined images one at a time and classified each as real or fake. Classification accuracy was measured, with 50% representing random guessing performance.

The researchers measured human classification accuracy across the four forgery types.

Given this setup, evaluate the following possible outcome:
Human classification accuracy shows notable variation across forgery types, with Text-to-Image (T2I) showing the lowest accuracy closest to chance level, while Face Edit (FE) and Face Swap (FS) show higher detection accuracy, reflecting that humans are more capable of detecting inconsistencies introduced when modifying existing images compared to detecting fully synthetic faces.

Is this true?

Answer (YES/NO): NO